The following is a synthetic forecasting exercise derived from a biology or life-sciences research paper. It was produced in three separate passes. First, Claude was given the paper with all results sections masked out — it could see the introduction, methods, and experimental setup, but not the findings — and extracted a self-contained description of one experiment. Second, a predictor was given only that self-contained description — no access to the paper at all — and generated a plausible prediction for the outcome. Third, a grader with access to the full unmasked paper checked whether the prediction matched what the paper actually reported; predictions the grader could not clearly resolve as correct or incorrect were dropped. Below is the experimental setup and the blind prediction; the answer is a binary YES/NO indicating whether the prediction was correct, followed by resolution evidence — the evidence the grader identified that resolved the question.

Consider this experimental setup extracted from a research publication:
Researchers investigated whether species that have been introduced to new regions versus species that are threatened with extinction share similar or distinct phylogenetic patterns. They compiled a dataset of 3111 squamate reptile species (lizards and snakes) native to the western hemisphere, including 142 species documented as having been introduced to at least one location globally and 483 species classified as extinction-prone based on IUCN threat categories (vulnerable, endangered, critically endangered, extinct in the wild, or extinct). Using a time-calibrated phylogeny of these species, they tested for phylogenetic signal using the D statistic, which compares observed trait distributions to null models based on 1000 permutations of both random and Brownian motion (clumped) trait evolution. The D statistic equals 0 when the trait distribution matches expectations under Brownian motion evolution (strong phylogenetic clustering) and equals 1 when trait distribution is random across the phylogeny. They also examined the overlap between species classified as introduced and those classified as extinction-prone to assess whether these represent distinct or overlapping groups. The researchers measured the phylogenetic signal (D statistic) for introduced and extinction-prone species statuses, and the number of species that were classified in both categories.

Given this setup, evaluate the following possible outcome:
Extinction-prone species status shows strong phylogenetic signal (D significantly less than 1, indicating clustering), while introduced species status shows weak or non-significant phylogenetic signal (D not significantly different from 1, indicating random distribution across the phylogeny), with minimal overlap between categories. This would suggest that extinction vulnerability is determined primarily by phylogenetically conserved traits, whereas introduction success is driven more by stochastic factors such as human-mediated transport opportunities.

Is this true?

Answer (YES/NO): NO